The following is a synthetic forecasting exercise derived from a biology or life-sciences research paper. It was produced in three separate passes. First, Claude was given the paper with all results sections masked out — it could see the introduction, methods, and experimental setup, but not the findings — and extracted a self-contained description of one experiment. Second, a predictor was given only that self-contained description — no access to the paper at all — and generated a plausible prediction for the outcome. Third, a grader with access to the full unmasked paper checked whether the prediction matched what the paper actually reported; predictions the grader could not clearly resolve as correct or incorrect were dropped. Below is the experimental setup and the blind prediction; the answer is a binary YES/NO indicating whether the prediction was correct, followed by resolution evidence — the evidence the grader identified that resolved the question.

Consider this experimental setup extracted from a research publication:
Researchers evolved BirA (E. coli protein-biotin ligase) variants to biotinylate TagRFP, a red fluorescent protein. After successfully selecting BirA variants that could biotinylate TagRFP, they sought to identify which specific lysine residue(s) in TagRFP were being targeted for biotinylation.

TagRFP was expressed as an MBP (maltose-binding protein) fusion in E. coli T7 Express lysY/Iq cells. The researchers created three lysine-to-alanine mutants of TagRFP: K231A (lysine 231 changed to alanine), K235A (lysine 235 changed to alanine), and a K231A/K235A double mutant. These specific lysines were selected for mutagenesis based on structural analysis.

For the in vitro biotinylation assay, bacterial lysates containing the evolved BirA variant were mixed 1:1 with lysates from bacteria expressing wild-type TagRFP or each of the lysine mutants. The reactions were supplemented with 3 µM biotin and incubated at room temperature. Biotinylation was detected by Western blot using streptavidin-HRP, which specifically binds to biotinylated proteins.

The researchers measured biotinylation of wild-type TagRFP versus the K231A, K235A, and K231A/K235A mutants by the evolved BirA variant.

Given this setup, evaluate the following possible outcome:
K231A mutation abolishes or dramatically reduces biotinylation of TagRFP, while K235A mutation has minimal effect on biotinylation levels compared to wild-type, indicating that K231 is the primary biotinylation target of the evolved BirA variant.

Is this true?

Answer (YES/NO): YES